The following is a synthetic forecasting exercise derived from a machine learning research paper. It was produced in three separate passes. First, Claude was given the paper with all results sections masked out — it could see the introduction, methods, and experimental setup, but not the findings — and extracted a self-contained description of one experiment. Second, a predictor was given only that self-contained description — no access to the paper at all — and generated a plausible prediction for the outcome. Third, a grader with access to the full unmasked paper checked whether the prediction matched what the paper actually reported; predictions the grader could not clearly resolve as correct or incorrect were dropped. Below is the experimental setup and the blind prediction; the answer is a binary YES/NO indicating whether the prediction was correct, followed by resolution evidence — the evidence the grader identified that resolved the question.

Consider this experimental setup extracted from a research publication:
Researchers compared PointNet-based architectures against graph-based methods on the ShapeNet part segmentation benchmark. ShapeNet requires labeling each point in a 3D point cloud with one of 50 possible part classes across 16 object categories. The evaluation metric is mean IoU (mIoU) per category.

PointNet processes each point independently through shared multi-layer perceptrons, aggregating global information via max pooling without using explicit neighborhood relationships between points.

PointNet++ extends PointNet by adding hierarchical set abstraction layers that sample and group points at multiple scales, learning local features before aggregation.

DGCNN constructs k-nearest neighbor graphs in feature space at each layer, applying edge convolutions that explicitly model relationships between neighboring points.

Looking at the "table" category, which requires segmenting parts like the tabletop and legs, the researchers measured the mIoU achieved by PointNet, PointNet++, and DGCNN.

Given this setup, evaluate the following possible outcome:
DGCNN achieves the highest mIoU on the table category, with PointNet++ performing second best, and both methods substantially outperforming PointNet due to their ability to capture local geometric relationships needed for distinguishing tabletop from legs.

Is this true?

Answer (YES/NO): NO